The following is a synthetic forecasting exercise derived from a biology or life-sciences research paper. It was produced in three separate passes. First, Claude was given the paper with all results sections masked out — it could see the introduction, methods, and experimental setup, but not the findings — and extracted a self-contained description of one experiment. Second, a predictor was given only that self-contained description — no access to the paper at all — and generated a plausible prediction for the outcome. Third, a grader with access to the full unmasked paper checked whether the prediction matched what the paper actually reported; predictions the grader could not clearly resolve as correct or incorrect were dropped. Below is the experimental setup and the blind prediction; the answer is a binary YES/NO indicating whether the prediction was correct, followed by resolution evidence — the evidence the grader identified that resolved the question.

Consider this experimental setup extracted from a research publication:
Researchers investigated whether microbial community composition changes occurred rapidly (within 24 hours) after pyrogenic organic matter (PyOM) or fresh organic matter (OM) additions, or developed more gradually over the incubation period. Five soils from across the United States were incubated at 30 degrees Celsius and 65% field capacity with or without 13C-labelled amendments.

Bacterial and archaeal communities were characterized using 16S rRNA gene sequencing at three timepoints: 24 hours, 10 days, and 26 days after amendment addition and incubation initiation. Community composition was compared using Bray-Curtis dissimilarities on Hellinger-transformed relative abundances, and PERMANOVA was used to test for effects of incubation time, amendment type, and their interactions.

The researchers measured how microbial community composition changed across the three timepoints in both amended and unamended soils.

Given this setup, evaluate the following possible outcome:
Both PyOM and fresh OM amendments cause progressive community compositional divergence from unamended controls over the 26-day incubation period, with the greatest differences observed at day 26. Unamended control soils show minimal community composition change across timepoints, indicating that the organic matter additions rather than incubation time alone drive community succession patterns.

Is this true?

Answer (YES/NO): NO